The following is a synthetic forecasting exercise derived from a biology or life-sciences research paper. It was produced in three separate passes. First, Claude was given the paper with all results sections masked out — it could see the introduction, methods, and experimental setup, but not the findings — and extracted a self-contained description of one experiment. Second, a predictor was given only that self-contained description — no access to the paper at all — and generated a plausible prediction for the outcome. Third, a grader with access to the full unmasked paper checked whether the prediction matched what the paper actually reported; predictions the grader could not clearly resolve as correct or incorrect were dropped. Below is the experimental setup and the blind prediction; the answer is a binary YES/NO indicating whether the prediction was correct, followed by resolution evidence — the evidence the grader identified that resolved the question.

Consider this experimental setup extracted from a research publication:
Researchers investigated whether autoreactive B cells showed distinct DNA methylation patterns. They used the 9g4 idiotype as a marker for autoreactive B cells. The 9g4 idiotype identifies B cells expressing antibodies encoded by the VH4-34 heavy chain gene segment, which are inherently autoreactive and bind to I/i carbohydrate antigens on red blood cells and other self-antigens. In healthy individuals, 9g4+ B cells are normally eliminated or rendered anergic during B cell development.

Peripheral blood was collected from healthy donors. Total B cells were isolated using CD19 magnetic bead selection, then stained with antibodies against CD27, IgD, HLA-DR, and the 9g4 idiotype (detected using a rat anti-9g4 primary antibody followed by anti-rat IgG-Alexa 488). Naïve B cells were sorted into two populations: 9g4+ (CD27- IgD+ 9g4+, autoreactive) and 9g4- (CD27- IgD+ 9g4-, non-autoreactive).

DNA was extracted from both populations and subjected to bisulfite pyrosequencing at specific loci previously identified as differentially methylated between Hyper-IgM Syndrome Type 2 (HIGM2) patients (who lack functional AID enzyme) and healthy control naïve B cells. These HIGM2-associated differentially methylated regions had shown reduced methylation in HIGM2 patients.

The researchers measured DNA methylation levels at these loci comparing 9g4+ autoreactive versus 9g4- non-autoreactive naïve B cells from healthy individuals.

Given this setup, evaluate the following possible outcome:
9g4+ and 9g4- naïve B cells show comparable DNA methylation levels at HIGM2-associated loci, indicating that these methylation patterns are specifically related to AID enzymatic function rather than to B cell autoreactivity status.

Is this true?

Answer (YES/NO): NO